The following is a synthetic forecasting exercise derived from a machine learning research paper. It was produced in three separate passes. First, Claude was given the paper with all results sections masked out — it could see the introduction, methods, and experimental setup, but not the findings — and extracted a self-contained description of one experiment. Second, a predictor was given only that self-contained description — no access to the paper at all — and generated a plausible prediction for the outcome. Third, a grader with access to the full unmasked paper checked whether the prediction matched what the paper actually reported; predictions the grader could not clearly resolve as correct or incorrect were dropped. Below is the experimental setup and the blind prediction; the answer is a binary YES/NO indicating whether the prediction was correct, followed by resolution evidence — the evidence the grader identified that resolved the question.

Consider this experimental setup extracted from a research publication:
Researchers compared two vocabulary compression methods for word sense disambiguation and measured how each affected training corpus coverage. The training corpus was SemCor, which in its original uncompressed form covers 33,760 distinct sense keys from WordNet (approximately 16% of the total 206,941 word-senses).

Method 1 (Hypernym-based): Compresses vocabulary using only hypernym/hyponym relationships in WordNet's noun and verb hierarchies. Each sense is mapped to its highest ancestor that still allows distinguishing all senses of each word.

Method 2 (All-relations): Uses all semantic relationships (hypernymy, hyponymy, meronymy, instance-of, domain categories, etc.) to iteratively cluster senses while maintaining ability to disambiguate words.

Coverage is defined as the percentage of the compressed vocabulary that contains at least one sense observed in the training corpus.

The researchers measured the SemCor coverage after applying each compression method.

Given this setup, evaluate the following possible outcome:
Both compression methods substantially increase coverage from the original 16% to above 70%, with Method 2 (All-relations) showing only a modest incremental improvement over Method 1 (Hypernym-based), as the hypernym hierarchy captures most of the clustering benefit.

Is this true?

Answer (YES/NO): NO